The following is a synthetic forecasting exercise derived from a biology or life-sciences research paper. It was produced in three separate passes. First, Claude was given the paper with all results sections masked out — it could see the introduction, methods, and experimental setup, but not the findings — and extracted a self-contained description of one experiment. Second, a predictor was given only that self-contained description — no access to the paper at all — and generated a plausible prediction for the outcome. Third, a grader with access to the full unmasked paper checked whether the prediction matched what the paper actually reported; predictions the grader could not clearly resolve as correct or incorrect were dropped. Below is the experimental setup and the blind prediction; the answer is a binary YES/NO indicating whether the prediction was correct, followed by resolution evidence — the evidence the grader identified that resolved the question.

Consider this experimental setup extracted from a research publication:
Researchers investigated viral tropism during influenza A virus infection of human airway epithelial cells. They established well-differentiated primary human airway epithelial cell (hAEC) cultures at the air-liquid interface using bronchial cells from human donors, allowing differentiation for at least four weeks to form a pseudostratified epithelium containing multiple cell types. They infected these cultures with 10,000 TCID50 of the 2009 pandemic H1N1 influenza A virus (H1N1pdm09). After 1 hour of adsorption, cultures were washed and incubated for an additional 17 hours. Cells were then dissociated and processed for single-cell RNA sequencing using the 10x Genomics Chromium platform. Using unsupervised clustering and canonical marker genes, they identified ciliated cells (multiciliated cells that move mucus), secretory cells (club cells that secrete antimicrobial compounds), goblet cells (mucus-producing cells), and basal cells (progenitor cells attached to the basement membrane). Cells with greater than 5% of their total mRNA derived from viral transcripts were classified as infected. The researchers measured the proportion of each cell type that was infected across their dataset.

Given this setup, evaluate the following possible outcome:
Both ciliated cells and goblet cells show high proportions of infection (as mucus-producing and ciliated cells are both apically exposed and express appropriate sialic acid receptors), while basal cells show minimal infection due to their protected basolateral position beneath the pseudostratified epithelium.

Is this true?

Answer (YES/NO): NO